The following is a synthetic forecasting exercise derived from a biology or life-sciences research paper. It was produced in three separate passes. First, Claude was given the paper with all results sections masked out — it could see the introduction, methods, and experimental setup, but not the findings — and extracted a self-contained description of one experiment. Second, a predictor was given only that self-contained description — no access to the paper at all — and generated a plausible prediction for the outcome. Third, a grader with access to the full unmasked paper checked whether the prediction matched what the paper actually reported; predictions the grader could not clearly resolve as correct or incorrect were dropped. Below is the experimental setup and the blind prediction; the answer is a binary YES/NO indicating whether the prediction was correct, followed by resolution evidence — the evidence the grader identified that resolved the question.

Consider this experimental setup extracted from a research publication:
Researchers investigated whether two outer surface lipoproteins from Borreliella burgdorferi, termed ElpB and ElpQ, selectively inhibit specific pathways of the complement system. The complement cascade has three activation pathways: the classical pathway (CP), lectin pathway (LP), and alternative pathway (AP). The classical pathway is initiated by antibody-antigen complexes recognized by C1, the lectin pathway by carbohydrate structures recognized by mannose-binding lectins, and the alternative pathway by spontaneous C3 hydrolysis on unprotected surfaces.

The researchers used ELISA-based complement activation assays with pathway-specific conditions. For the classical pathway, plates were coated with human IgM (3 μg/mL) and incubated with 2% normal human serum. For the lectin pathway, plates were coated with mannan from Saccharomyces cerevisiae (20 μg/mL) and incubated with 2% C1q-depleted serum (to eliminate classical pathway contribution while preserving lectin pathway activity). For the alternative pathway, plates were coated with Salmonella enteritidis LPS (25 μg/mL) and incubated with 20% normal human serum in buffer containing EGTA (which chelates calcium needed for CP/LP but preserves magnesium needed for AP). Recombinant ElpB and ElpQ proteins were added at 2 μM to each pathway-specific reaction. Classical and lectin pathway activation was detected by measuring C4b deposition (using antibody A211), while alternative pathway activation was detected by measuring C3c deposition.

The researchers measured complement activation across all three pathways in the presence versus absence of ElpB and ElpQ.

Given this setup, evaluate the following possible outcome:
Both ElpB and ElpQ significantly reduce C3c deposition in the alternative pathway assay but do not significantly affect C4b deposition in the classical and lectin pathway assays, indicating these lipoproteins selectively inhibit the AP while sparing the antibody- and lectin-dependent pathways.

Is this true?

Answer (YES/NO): NO